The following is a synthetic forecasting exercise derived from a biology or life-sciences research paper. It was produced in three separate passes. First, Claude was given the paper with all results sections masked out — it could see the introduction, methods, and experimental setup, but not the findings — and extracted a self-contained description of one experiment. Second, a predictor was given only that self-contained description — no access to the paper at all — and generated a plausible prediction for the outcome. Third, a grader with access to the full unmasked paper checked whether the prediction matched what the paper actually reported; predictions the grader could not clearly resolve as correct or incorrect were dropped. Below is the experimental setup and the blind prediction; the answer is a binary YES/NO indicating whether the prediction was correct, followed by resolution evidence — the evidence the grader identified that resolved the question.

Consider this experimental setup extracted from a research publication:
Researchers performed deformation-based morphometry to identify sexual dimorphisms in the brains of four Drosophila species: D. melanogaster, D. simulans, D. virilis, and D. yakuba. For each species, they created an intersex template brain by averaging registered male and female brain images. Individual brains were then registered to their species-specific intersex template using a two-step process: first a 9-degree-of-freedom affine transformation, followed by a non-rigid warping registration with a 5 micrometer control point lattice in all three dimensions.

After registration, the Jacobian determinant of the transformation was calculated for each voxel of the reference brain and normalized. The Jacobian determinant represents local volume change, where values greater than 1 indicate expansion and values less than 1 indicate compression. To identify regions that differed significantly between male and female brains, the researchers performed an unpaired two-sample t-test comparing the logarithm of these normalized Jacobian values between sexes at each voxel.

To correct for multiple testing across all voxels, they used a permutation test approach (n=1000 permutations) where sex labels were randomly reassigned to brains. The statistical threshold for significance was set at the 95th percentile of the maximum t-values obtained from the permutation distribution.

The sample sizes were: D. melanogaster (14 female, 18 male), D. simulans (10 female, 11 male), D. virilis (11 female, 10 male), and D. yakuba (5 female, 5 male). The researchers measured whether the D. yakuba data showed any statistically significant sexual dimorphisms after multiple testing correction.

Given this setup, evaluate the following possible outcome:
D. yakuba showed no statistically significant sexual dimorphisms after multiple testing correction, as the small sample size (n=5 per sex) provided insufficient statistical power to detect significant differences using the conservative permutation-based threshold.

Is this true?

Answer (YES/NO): YES